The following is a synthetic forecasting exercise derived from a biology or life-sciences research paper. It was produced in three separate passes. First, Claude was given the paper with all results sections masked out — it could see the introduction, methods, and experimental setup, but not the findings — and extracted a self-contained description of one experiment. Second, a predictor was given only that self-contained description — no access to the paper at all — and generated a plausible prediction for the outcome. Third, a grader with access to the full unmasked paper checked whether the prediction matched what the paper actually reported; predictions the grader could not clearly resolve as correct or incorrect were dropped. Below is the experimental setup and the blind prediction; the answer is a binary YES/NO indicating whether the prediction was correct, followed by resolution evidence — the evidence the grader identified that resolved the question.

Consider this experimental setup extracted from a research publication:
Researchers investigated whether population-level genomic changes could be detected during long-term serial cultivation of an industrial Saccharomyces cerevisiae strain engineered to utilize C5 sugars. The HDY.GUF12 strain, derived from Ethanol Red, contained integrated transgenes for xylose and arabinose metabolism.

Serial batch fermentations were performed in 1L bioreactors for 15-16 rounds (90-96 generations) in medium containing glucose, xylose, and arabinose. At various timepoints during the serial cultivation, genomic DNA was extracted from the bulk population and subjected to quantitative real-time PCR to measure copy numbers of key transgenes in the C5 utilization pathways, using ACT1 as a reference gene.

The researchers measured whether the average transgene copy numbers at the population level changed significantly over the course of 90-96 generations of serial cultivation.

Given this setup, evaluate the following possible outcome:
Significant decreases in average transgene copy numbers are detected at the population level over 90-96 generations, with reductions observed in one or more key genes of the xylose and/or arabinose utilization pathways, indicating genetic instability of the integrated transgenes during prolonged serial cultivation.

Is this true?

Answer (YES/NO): NO